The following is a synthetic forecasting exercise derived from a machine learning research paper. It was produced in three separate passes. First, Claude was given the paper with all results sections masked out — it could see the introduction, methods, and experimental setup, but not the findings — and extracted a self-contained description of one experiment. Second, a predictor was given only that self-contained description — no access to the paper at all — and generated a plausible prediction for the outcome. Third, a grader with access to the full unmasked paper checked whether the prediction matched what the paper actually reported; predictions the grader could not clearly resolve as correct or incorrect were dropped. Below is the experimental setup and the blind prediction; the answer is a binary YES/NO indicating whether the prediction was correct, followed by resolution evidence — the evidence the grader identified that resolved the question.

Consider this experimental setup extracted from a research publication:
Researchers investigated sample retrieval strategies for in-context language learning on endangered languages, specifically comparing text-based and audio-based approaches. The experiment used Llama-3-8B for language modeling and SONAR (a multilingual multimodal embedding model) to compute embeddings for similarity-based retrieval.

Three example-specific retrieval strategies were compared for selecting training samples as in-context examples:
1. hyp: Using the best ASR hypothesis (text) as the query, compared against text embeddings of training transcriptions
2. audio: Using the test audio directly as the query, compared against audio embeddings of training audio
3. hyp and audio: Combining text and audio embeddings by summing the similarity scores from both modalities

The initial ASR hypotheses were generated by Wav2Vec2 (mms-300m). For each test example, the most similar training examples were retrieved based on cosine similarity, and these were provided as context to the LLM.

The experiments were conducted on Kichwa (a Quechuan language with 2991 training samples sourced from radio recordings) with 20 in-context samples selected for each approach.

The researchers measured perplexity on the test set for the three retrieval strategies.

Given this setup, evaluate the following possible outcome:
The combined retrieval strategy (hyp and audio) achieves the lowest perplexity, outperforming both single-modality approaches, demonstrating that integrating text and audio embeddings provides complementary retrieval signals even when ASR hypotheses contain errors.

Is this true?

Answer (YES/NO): NO